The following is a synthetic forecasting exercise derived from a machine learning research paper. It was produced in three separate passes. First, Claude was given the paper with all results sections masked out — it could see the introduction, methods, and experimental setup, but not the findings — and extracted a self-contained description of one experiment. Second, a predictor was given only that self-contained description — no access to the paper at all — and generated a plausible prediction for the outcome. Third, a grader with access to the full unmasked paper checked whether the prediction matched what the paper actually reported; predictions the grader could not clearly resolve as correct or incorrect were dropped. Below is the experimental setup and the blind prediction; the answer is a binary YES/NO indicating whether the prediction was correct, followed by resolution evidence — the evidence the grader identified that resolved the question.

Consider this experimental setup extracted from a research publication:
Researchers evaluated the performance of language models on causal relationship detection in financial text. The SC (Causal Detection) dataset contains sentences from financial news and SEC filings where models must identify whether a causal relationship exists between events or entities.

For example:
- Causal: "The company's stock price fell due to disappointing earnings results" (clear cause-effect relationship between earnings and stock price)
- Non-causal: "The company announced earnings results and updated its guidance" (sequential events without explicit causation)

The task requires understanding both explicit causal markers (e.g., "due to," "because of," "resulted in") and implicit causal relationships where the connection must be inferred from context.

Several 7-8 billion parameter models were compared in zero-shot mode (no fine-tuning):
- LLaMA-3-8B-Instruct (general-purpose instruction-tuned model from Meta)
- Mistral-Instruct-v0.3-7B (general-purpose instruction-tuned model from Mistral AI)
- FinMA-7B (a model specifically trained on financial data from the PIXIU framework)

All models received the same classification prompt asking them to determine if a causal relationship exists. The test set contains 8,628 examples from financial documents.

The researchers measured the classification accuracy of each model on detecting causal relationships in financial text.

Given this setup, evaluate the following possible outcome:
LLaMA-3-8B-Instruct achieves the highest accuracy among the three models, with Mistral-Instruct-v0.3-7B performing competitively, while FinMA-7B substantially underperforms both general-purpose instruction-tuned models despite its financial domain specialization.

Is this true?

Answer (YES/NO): YES